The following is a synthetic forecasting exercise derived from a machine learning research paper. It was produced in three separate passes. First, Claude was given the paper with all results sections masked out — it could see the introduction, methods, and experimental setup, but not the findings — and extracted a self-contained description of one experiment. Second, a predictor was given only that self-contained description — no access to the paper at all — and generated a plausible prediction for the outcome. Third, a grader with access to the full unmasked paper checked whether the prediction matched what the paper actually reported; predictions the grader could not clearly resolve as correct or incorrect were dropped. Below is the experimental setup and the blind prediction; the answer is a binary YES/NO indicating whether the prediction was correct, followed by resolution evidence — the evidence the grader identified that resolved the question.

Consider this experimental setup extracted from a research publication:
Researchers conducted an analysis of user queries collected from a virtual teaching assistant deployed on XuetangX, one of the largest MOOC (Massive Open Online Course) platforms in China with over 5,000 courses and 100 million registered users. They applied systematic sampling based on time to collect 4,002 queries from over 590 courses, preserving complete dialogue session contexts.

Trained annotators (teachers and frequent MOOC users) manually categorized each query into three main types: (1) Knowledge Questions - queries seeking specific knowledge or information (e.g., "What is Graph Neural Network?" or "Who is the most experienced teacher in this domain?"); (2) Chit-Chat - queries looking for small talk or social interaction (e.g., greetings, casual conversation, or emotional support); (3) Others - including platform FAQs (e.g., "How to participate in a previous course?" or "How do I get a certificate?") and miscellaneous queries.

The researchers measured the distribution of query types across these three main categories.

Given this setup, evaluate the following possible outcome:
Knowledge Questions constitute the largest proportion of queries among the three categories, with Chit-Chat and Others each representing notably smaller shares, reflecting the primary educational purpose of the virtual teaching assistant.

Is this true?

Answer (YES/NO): YES